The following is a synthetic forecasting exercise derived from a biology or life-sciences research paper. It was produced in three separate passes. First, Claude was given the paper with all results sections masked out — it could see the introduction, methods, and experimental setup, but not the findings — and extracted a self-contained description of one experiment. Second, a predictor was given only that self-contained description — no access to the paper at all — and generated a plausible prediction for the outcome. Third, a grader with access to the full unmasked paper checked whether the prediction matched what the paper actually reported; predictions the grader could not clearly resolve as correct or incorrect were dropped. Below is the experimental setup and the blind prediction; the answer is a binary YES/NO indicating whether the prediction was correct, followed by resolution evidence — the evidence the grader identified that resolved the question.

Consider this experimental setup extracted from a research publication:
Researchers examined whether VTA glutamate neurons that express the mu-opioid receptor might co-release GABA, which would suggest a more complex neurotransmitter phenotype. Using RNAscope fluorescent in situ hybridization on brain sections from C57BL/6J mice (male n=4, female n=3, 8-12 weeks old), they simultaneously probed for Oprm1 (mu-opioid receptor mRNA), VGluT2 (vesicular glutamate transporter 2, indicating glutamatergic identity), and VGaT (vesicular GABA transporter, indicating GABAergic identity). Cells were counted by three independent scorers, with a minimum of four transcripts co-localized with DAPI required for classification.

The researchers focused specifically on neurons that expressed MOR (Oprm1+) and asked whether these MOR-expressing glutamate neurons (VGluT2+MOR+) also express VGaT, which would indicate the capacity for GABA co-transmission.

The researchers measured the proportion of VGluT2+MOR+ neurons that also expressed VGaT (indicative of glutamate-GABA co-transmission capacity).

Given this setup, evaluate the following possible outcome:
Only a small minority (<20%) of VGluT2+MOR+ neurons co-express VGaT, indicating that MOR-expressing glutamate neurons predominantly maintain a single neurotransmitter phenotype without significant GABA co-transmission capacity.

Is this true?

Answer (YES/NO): YES